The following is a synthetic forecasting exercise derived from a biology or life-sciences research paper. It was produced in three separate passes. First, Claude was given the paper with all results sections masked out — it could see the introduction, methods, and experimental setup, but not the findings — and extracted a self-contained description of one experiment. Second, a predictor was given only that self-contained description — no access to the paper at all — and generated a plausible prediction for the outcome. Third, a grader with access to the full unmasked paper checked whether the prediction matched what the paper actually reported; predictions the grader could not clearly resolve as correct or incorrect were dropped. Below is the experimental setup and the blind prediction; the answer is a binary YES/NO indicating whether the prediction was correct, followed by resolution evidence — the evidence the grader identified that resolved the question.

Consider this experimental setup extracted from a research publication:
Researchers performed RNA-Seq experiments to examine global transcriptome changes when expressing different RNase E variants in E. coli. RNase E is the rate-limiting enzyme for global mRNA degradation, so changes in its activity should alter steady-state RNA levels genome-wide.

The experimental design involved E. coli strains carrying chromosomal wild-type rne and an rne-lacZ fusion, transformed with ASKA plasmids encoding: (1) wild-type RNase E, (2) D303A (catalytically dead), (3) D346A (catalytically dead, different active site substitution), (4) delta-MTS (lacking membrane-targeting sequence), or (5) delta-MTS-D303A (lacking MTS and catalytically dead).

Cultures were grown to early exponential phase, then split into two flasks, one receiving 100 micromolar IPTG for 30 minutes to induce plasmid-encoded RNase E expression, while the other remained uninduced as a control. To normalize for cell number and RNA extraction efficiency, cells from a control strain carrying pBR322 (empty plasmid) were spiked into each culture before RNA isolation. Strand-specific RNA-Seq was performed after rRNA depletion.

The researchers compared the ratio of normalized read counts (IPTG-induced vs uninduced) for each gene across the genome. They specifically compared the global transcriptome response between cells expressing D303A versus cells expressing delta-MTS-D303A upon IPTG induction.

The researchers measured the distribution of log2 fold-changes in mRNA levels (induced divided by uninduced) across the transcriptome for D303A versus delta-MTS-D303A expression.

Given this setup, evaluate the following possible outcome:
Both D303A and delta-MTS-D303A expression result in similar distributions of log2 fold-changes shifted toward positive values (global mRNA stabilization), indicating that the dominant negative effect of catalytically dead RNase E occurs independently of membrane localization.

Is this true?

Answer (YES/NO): NO